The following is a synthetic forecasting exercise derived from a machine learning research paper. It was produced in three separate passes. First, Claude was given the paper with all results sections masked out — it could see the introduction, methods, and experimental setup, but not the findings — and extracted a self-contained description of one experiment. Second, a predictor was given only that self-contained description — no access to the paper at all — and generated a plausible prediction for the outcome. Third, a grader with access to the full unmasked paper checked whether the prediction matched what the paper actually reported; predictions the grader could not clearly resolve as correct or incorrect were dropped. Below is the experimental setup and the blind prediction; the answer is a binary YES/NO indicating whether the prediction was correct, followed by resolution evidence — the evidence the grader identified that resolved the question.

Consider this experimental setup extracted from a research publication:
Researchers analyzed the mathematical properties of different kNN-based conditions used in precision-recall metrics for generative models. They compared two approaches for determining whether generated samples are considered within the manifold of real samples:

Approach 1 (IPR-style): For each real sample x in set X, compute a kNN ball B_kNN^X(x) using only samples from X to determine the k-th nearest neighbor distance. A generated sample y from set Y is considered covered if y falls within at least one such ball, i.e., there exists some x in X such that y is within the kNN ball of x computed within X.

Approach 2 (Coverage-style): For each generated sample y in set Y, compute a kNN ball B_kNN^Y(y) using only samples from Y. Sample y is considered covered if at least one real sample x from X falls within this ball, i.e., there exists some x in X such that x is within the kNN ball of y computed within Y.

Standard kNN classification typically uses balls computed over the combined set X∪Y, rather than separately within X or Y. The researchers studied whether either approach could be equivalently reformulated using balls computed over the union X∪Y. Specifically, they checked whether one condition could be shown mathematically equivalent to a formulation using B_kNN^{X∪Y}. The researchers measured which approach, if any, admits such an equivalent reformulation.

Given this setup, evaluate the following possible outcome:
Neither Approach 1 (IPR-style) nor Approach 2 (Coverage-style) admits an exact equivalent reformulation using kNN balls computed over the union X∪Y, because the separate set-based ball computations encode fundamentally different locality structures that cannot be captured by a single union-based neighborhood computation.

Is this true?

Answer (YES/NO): NO